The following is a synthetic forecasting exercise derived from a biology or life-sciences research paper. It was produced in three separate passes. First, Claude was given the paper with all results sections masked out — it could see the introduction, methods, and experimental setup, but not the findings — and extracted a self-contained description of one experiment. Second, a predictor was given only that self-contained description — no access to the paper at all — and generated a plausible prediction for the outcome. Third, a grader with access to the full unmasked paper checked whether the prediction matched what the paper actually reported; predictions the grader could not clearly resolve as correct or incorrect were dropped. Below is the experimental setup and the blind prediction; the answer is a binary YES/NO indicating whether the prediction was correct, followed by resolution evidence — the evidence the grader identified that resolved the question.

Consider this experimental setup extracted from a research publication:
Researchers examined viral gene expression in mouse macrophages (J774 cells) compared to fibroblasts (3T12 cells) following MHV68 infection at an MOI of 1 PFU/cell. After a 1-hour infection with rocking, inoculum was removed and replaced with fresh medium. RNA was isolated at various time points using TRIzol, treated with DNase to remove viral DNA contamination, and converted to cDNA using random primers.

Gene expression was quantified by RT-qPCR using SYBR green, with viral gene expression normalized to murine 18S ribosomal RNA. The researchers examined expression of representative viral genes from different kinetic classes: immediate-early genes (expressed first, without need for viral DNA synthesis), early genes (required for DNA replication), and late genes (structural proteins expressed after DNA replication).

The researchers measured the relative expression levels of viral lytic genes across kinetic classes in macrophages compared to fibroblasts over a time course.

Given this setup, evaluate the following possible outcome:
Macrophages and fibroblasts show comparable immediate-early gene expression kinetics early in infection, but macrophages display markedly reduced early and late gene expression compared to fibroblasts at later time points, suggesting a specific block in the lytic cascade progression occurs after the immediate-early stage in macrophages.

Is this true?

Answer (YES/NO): NO